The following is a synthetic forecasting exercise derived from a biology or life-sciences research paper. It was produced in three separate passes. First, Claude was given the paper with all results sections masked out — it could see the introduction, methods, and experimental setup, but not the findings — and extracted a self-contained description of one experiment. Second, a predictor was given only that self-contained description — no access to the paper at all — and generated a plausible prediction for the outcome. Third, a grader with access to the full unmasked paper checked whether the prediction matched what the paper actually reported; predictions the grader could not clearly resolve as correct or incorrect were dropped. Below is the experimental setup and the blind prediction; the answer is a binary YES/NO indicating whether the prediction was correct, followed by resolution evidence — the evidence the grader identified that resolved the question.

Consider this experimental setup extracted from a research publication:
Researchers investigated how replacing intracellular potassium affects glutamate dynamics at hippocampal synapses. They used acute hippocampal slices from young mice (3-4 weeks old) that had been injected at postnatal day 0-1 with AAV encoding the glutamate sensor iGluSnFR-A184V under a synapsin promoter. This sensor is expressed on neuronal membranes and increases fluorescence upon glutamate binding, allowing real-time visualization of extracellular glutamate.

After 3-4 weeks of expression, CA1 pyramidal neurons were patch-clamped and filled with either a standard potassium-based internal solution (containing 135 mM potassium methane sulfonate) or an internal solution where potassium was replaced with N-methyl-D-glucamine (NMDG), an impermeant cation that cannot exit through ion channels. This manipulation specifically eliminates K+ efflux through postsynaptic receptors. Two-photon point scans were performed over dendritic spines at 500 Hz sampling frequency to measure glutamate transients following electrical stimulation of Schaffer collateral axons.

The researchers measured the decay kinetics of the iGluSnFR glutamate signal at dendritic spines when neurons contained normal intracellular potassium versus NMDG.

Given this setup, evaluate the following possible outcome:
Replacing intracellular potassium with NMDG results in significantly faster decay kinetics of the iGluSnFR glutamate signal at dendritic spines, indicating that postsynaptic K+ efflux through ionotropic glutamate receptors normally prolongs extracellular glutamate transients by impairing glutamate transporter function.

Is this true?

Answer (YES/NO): YES